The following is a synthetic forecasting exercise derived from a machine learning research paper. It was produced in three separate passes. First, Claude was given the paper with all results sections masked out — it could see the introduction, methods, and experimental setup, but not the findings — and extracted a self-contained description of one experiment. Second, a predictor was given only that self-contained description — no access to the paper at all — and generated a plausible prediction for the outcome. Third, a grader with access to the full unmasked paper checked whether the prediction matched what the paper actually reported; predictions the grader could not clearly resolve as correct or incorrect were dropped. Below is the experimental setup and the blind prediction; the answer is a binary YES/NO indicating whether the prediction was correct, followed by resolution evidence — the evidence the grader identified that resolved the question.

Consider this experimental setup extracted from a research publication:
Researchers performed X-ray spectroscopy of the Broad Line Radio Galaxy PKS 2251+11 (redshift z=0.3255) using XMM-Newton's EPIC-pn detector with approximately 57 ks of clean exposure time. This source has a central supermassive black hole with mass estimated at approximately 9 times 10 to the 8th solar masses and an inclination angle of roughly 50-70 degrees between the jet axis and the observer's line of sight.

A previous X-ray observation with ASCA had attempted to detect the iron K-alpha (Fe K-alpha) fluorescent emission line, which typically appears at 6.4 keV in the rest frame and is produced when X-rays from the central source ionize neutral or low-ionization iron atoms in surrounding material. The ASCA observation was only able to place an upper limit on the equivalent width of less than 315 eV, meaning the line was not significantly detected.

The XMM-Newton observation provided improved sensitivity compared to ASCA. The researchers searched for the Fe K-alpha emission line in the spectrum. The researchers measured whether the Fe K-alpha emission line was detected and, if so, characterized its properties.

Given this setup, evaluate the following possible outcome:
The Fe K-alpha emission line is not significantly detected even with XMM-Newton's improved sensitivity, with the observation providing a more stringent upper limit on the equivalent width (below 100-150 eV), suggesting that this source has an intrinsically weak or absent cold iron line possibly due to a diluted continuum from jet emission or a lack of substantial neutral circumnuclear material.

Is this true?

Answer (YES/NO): NO